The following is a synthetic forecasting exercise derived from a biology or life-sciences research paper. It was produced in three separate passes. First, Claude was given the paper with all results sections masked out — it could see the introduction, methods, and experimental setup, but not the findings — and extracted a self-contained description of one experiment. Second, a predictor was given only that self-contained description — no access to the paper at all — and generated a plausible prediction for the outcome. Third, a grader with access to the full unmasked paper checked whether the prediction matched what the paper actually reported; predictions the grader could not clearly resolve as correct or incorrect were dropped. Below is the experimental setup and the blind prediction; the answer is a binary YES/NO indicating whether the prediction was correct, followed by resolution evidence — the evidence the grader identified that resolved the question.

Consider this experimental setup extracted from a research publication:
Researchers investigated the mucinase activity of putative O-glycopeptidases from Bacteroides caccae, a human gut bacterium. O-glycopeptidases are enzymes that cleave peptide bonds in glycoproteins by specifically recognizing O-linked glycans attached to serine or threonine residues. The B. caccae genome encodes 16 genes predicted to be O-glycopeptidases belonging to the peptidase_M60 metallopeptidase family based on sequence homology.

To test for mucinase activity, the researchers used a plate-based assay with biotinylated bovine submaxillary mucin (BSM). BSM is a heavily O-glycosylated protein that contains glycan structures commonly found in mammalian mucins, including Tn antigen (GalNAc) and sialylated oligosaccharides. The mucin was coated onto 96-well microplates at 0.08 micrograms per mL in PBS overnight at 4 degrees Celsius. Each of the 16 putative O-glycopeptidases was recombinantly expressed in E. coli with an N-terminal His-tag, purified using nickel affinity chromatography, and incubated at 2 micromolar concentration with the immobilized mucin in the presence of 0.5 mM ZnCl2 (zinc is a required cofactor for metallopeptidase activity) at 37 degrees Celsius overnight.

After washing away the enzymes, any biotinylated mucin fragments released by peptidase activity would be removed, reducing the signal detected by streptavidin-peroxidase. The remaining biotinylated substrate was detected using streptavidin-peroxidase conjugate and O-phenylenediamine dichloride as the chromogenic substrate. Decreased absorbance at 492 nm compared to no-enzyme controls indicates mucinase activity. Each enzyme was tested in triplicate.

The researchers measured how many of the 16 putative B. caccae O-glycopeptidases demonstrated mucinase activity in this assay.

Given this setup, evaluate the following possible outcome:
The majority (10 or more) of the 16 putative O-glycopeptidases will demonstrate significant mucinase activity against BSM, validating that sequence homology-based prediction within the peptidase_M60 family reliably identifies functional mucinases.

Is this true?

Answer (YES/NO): YES